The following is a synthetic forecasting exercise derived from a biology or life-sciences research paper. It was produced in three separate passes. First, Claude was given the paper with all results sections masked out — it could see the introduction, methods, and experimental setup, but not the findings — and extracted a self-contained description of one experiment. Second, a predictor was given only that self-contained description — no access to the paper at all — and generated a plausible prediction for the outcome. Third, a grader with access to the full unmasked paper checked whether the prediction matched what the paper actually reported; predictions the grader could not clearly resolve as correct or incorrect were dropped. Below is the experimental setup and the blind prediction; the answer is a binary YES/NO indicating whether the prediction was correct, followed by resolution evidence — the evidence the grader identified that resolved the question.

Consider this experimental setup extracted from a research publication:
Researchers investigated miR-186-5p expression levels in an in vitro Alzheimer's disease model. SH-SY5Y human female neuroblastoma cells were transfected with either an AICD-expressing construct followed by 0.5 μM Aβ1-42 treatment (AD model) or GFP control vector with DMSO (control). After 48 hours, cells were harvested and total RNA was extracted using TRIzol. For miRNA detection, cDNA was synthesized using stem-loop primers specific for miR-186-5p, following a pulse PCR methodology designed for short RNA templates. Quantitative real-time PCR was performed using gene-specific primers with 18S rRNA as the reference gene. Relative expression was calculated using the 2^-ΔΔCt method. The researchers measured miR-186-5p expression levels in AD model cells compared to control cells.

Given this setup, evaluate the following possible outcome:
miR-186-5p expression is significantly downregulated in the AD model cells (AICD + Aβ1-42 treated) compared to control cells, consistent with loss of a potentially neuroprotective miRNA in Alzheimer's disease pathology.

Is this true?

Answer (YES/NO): YES